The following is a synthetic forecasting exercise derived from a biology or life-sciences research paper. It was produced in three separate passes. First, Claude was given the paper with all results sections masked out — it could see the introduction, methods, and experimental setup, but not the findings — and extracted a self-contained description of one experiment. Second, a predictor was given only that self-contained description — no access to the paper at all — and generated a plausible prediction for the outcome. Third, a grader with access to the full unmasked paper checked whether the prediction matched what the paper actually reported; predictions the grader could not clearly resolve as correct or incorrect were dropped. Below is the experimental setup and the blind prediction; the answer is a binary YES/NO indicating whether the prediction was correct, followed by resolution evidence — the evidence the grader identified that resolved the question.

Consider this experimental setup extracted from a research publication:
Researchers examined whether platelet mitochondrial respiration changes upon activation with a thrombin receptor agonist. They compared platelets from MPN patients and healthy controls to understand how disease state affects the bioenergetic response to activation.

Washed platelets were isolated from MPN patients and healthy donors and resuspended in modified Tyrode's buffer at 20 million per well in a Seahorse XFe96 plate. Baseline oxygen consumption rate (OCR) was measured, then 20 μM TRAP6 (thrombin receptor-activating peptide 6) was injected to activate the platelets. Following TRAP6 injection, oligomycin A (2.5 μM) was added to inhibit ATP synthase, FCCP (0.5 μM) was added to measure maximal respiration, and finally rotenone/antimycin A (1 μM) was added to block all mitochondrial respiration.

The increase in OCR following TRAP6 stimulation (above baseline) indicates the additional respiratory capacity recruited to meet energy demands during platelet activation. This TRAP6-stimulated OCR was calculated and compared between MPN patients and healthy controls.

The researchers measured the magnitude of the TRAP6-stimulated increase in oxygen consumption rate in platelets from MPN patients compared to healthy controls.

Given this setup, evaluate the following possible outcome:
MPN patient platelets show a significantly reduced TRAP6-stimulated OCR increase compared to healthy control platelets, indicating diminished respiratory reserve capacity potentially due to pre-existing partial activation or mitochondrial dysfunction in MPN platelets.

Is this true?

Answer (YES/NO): NO